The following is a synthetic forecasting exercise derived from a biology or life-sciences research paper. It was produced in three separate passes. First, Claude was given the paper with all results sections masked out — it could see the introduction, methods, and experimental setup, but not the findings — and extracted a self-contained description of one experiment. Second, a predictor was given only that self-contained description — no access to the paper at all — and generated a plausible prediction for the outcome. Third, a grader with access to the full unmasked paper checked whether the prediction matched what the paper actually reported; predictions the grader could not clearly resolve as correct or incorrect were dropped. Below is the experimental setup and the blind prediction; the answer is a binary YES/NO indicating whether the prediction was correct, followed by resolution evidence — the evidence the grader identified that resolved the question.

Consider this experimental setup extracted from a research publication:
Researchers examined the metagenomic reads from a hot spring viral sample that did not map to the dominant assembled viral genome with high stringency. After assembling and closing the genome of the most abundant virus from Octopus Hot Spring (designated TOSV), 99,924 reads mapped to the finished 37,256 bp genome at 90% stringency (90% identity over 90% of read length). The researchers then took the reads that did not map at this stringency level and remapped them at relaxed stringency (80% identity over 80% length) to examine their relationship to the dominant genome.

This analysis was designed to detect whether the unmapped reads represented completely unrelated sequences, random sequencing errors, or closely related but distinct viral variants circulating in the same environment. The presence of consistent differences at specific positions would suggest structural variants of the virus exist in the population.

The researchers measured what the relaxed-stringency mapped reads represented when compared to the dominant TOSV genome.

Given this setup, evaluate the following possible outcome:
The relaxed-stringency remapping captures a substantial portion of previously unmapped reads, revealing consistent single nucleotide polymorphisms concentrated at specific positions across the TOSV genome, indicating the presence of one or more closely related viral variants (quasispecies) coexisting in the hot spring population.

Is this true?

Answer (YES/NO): NO